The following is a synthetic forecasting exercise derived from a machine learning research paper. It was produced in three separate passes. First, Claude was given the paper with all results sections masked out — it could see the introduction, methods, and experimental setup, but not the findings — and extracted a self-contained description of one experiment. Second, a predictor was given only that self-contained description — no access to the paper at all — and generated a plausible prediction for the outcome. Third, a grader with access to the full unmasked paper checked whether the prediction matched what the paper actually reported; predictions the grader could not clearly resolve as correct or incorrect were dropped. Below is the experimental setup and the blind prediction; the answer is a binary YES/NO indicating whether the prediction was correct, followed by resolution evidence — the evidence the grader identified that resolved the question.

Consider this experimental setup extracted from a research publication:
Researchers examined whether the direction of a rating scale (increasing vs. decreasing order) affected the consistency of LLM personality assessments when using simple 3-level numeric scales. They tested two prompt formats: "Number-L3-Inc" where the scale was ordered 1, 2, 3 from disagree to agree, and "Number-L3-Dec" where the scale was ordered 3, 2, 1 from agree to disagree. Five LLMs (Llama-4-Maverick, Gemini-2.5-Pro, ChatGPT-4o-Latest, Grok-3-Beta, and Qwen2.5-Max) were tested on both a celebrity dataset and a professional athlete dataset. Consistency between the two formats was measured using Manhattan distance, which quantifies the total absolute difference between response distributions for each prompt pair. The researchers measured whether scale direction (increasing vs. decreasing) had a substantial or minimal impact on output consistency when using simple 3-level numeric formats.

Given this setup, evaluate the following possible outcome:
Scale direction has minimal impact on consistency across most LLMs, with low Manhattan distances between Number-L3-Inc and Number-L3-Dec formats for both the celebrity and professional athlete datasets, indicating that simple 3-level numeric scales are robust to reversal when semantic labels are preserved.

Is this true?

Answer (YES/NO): YES